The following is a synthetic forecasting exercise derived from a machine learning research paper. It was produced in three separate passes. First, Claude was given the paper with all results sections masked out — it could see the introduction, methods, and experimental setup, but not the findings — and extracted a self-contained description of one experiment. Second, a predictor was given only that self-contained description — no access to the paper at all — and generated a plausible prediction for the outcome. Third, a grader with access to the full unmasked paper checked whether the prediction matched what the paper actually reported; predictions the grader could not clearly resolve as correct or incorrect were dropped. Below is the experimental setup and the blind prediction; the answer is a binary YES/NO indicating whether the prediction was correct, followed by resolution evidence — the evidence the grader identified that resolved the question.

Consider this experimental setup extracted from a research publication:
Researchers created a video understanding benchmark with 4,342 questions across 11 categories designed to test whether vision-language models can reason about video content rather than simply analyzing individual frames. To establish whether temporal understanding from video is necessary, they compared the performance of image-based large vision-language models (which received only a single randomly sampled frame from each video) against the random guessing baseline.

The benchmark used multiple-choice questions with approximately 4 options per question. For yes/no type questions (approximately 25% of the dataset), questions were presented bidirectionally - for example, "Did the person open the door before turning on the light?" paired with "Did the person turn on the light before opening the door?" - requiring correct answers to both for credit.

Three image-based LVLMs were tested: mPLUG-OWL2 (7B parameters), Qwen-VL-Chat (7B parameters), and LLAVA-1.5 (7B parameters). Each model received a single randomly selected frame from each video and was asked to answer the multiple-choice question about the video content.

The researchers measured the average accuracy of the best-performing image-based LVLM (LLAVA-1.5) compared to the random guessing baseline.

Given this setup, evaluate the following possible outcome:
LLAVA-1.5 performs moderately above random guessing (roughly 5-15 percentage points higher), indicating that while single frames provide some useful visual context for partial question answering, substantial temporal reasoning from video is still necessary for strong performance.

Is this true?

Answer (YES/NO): YES